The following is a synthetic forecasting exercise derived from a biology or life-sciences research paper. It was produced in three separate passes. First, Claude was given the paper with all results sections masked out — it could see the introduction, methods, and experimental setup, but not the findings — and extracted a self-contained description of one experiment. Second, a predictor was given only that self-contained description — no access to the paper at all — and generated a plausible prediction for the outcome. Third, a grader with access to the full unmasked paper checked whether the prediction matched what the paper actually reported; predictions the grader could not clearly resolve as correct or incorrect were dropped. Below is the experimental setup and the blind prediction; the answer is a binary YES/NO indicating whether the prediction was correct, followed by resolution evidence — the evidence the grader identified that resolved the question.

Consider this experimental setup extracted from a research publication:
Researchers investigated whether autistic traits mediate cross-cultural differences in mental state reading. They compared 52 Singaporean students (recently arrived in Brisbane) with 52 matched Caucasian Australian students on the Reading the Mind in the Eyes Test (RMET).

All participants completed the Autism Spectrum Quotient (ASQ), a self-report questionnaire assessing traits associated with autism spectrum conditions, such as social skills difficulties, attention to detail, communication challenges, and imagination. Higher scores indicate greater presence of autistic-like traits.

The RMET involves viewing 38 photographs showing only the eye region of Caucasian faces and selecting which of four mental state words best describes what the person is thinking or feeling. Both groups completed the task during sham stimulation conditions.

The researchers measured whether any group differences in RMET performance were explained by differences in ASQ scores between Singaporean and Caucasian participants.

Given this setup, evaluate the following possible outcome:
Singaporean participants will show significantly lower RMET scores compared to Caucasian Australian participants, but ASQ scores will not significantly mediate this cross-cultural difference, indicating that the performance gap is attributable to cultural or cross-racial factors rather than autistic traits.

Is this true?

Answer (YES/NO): NO